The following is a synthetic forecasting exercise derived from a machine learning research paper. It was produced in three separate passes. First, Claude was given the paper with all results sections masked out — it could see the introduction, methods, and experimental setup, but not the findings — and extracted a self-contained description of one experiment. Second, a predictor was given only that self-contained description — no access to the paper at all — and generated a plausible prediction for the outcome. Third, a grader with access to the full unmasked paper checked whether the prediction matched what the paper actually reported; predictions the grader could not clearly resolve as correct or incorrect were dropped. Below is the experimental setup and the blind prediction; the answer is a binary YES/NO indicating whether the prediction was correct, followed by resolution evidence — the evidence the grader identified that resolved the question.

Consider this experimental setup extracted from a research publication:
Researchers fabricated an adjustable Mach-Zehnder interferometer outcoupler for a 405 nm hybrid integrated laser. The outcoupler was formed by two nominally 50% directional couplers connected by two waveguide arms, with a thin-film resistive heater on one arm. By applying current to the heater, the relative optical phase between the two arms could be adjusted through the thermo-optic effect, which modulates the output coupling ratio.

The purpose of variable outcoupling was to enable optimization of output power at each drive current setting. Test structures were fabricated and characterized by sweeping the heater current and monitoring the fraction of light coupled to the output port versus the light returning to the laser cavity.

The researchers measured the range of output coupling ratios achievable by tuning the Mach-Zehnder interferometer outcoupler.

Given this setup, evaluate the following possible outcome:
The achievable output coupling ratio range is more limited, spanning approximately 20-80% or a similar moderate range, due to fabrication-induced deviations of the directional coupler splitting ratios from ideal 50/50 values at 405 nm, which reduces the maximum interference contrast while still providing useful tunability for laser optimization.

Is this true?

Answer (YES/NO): NO